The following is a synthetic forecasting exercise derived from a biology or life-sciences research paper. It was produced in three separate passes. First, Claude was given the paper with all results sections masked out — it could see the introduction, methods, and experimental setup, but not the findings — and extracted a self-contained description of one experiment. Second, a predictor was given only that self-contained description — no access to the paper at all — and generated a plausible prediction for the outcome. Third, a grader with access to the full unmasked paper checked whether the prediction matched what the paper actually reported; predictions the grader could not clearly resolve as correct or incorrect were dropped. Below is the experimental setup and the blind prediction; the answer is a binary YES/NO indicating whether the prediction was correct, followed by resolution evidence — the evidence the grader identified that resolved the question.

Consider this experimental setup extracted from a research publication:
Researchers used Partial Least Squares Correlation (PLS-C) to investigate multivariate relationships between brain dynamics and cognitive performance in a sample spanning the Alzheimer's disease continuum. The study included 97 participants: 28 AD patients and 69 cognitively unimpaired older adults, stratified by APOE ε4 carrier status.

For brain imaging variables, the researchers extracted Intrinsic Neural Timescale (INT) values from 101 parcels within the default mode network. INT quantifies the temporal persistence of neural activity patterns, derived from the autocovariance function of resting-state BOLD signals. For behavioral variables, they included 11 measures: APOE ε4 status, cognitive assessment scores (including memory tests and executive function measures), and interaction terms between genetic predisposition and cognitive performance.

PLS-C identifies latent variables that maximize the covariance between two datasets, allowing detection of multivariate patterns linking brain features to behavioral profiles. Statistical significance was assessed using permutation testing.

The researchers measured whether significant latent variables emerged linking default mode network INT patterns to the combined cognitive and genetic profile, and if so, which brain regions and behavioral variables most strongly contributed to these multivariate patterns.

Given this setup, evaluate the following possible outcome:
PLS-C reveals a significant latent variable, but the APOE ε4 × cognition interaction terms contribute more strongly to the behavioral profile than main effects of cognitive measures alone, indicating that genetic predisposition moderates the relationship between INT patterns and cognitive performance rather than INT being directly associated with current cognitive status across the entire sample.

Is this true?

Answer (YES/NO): YES